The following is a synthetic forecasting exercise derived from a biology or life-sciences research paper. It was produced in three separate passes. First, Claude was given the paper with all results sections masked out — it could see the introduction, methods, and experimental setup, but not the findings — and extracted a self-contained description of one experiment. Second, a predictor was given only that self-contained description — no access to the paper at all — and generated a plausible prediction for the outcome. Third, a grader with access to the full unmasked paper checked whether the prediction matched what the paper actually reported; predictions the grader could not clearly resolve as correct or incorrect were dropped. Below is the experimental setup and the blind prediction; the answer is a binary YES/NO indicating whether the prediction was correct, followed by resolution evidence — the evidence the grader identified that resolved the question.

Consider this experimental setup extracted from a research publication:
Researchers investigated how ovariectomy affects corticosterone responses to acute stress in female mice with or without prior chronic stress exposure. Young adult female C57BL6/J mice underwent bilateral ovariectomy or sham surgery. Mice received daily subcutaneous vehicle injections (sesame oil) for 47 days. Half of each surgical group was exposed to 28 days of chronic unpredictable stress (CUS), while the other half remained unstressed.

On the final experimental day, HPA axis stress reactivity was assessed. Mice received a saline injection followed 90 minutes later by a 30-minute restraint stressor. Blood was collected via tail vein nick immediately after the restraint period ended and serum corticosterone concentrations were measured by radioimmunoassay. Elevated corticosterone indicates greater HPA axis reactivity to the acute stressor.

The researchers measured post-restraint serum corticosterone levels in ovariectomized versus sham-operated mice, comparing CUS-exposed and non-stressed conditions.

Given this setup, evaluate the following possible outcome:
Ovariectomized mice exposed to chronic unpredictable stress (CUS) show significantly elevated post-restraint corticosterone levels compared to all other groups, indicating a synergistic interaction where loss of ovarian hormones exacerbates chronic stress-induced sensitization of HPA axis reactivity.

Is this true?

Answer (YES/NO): NO